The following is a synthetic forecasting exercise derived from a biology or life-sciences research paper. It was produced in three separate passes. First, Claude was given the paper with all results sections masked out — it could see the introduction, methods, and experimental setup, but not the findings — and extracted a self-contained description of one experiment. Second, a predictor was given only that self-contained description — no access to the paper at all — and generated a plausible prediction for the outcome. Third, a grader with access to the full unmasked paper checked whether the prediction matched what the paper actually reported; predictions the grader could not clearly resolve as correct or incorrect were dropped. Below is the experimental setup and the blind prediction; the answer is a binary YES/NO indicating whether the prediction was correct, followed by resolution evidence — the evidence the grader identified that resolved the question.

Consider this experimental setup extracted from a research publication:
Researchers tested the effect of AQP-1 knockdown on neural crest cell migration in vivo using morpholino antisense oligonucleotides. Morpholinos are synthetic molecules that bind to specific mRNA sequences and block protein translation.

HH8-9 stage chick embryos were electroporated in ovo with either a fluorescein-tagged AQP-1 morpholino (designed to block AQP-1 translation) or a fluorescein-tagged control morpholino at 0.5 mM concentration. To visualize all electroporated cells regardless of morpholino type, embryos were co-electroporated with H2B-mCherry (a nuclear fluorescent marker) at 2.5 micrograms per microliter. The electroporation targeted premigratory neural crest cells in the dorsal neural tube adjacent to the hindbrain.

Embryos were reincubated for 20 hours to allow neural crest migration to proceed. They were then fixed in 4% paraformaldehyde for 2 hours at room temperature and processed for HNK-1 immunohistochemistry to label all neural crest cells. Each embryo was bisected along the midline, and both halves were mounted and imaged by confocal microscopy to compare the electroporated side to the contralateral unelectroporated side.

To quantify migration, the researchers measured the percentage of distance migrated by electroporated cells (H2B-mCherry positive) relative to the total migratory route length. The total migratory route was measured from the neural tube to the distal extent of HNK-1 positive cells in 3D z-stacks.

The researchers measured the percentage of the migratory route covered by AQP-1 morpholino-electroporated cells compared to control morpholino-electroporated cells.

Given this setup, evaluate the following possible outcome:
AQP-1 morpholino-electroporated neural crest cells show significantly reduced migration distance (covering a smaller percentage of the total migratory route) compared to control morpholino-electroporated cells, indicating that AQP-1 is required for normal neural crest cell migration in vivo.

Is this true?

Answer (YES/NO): YES